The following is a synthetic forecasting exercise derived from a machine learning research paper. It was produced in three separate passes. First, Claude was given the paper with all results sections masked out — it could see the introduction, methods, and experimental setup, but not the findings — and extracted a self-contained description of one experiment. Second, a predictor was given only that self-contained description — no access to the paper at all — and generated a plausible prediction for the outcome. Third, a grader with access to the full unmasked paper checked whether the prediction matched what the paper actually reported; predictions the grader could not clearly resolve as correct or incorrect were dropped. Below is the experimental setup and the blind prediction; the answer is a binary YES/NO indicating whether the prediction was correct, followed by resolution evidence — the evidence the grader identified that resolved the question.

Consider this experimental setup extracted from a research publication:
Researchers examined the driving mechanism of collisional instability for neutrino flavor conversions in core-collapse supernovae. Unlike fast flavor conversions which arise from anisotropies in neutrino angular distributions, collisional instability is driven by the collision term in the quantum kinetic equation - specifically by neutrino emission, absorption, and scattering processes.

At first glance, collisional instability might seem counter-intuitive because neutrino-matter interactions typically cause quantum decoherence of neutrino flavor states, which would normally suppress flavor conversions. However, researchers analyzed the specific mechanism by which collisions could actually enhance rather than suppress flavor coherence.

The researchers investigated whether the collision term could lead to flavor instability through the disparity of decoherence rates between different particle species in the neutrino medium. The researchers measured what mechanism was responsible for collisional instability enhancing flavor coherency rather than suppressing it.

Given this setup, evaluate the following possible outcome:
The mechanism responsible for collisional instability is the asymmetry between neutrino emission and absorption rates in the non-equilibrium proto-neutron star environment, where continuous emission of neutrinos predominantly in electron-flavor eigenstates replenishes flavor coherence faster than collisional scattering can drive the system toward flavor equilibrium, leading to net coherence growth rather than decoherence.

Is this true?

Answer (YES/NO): NO